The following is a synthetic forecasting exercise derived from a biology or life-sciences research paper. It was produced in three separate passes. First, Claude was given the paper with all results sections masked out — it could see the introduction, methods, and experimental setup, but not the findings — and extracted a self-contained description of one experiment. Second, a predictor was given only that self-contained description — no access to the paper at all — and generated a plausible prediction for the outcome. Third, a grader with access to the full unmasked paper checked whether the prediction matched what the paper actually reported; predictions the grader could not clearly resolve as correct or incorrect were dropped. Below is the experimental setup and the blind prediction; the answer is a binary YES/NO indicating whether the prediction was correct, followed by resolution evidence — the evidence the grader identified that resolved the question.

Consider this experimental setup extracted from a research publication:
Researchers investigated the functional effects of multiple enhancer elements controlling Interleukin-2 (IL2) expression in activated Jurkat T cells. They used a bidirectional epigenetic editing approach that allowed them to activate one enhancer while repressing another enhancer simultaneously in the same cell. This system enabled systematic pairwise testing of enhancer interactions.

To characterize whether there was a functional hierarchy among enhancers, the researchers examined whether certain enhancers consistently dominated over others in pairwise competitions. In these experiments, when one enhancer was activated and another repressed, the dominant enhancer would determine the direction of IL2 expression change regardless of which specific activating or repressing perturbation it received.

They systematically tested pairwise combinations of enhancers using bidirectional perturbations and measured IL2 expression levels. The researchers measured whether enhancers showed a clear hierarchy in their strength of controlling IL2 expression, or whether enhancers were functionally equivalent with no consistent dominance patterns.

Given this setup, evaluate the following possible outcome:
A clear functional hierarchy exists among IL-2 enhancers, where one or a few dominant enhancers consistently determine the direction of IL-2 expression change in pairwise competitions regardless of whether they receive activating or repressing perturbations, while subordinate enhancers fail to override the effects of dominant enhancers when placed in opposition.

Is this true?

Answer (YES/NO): YES